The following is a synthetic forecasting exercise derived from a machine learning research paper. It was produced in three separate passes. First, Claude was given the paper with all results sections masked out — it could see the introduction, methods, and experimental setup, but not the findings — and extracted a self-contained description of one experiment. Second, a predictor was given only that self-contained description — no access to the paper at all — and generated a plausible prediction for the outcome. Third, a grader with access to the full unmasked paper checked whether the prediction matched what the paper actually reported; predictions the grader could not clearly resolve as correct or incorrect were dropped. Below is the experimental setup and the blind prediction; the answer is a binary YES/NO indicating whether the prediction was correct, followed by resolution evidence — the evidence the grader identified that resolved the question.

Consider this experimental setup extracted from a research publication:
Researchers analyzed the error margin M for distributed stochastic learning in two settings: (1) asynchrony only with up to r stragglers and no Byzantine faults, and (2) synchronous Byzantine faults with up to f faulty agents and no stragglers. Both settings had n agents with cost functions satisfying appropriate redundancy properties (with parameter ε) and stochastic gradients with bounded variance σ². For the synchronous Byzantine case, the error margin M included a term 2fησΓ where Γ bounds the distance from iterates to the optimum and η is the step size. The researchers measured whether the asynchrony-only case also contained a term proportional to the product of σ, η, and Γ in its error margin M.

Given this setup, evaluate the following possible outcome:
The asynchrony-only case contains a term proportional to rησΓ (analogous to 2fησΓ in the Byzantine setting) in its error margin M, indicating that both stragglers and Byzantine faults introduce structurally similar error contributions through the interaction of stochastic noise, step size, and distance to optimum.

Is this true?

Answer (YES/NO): NO